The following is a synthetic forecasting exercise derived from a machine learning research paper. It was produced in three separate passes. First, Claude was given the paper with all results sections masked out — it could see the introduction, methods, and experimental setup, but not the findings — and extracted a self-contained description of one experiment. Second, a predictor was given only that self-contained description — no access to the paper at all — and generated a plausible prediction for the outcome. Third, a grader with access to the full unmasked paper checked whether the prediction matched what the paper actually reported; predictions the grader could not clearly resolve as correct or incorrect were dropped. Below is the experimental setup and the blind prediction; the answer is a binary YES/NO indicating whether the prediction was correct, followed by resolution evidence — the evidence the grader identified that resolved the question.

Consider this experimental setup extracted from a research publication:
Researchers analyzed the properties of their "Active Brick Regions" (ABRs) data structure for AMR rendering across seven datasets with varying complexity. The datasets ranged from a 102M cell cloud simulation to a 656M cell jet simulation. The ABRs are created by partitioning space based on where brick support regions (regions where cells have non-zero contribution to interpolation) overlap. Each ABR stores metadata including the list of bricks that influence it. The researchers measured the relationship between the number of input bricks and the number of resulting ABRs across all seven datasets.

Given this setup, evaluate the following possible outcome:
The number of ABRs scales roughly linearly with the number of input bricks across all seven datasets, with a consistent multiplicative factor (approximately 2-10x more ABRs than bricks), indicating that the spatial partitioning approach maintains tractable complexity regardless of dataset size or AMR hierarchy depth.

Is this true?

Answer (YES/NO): NO